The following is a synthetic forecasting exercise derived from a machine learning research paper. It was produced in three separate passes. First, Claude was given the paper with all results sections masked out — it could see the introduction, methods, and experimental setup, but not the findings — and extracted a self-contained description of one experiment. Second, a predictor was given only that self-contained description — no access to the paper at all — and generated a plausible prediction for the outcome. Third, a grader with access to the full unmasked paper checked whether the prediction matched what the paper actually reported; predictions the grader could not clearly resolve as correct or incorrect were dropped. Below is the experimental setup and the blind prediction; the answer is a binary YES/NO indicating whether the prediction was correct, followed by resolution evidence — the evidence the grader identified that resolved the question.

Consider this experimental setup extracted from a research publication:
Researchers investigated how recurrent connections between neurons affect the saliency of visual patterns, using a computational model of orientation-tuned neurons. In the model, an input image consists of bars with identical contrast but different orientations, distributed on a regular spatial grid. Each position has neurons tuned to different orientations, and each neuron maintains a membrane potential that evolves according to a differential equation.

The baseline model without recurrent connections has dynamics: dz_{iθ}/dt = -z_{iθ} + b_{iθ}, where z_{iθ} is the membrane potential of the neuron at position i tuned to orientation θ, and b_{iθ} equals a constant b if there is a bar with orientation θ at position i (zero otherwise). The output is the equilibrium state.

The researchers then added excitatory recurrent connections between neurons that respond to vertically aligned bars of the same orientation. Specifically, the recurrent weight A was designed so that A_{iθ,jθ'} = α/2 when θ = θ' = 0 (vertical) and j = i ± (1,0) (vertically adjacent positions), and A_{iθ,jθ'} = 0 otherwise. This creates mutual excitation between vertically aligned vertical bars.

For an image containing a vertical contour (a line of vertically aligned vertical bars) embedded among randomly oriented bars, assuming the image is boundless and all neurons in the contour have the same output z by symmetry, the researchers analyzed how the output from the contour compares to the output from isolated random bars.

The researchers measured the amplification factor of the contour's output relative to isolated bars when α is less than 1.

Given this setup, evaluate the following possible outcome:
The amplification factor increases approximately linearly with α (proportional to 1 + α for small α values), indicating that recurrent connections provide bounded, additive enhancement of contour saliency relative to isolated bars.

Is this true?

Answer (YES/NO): NO